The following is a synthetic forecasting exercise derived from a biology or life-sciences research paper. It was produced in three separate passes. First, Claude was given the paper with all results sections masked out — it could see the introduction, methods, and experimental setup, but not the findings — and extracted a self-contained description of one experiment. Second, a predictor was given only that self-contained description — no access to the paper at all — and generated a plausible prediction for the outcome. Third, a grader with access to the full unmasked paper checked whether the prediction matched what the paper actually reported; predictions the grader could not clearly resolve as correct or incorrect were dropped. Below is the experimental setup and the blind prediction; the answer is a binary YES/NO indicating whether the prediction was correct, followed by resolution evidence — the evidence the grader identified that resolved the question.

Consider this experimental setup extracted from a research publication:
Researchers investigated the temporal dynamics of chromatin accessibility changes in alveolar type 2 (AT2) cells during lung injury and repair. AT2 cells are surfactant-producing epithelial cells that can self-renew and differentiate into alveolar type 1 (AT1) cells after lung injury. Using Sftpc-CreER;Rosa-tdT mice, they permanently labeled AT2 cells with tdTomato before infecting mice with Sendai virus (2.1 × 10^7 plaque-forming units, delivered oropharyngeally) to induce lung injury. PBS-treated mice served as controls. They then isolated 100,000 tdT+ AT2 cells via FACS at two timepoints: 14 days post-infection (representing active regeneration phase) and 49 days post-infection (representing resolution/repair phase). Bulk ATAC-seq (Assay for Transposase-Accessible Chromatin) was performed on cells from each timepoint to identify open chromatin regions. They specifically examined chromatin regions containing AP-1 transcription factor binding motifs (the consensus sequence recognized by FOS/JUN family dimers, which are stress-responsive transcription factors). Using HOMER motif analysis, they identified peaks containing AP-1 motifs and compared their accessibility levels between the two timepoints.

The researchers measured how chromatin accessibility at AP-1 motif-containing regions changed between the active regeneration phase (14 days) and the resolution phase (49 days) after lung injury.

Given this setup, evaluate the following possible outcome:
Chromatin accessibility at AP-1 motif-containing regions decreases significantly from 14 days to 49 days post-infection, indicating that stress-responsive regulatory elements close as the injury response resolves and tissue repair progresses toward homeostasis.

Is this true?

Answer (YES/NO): YES